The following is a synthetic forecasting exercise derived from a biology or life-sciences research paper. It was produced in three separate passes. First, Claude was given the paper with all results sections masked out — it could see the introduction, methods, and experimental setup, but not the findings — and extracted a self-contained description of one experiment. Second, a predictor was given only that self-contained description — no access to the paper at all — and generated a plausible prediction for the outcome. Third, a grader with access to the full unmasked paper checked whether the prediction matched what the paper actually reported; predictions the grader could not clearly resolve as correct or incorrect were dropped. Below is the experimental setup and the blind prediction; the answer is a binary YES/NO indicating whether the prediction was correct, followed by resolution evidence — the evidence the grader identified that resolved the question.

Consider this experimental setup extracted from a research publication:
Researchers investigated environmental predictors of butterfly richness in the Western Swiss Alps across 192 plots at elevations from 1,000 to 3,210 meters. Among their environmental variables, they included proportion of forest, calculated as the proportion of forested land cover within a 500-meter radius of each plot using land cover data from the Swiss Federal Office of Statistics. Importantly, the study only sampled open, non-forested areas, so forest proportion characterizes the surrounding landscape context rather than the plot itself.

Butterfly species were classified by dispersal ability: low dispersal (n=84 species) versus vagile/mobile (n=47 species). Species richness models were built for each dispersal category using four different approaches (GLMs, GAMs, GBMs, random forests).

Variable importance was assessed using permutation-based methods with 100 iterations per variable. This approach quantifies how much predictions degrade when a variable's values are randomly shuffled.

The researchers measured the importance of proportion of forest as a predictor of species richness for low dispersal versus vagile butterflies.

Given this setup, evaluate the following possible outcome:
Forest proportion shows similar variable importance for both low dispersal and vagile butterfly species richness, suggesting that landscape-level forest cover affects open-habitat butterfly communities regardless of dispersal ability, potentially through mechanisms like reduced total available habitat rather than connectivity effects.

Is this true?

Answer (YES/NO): NO